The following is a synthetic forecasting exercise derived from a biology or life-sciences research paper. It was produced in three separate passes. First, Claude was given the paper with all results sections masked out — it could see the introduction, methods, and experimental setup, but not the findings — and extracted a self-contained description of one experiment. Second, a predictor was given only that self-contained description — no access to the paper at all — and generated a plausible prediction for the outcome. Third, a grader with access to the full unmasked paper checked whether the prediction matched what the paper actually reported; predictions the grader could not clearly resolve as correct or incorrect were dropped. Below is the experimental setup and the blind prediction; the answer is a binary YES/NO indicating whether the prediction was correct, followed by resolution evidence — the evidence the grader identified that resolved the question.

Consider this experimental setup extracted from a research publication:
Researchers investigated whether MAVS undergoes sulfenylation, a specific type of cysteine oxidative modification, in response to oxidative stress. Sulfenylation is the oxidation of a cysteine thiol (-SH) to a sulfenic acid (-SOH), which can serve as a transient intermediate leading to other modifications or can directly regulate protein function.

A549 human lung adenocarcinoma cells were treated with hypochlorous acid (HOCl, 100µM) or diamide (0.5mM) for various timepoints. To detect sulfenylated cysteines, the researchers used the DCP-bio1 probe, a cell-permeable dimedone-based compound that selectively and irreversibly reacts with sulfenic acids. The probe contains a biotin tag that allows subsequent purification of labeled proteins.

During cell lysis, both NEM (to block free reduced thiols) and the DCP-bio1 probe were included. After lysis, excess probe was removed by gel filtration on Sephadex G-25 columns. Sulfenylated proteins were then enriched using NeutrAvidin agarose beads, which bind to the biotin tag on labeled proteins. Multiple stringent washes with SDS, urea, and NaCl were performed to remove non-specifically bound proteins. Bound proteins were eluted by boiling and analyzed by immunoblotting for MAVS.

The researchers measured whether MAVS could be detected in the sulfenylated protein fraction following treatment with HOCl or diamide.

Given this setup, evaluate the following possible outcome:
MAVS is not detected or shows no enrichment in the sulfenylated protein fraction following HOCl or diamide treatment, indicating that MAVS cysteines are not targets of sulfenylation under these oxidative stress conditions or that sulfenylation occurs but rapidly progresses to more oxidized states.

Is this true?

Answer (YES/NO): NO